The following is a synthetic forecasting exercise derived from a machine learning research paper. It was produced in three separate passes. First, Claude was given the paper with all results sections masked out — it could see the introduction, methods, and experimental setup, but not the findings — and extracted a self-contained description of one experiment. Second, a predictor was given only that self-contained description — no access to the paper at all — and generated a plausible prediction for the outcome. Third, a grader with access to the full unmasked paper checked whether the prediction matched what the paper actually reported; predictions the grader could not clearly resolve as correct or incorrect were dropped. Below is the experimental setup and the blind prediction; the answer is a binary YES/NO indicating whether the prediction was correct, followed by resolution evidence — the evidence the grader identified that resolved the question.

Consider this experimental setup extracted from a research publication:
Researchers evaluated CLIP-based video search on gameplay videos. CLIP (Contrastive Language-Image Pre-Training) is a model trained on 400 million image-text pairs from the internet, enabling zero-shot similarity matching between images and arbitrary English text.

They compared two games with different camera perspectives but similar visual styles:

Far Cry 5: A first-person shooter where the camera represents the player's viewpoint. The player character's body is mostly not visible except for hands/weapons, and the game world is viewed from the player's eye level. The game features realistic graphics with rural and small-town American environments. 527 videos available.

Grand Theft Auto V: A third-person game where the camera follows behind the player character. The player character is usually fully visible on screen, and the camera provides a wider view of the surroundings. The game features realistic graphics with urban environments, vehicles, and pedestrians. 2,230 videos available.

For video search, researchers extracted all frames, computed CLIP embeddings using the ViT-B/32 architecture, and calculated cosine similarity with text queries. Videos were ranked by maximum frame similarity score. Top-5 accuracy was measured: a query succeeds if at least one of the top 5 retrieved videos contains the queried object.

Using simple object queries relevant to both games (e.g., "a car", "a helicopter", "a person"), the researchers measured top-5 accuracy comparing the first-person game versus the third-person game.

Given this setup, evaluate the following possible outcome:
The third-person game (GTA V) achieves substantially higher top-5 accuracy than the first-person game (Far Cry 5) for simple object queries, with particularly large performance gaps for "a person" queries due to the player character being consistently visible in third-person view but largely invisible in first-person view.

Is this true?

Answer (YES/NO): NO